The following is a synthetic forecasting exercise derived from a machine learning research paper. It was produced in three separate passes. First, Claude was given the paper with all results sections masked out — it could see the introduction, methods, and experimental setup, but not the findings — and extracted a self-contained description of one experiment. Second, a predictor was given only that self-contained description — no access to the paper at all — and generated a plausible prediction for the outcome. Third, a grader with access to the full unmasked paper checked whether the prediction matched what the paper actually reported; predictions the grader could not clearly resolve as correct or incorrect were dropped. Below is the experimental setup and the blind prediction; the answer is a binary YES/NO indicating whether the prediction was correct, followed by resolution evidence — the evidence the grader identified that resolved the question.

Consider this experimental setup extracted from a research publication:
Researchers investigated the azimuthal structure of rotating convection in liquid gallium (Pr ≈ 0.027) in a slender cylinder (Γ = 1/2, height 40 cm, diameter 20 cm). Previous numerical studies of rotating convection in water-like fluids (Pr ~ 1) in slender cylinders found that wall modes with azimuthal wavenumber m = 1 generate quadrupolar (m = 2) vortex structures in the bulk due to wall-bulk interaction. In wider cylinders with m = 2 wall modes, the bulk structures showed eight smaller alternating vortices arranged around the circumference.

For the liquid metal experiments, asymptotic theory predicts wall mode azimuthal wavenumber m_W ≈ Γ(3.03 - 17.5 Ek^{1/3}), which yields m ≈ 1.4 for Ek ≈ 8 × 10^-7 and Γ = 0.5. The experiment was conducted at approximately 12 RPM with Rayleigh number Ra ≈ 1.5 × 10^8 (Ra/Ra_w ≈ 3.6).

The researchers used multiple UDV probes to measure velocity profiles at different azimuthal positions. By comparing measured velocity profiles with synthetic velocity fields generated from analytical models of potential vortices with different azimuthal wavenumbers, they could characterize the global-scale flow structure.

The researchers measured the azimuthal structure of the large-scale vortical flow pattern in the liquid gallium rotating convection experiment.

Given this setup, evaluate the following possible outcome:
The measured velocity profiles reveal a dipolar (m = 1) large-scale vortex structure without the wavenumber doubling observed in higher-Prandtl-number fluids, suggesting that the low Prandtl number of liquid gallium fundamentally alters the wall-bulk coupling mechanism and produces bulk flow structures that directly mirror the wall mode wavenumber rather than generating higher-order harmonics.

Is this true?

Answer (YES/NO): NO